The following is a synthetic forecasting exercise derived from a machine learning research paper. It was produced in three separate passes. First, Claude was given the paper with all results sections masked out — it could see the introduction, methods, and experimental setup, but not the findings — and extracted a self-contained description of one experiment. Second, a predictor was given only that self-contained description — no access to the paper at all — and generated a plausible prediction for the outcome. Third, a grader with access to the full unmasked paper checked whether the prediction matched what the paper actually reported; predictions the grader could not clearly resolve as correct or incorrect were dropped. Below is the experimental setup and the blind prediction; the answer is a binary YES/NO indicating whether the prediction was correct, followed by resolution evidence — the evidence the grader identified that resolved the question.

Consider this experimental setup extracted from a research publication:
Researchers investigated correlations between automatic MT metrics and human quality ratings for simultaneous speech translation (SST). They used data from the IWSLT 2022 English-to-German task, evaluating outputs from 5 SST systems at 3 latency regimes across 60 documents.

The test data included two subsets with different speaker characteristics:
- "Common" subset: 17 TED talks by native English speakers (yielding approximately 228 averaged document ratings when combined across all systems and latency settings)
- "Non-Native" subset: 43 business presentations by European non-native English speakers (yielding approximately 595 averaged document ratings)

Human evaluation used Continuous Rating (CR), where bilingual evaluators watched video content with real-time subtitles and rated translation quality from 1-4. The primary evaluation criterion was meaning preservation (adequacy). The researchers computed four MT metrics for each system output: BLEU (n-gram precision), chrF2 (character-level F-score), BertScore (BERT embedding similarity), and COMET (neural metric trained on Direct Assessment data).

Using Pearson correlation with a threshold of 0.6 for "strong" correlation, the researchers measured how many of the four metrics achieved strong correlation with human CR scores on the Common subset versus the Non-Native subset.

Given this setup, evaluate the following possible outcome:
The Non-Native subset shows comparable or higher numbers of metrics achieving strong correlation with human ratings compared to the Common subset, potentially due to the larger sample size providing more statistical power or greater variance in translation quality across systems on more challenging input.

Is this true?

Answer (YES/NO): YES